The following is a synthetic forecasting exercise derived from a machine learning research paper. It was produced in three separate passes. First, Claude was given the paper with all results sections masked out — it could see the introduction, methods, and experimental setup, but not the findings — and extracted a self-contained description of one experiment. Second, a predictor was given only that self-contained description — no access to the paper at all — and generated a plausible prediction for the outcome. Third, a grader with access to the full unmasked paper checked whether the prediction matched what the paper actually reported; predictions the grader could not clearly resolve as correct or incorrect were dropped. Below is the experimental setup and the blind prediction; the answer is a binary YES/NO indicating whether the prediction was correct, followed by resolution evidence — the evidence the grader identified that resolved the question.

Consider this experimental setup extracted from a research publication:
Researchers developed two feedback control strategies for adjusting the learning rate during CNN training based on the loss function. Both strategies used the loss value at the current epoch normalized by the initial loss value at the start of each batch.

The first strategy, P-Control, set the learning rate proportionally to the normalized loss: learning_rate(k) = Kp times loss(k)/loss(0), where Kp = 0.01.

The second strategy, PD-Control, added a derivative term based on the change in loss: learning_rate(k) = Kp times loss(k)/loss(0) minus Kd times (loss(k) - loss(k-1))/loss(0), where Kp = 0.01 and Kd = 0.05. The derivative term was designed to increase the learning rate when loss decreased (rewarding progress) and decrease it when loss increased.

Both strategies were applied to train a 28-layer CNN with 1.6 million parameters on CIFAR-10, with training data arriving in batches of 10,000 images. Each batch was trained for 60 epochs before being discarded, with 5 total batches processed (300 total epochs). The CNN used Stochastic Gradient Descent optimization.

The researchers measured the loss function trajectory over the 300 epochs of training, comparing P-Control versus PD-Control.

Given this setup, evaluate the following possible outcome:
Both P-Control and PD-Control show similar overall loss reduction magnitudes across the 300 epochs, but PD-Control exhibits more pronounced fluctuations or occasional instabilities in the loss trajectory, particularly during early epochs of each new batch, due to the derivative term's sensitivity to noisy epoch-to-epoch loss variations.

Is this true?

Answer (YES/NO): NO